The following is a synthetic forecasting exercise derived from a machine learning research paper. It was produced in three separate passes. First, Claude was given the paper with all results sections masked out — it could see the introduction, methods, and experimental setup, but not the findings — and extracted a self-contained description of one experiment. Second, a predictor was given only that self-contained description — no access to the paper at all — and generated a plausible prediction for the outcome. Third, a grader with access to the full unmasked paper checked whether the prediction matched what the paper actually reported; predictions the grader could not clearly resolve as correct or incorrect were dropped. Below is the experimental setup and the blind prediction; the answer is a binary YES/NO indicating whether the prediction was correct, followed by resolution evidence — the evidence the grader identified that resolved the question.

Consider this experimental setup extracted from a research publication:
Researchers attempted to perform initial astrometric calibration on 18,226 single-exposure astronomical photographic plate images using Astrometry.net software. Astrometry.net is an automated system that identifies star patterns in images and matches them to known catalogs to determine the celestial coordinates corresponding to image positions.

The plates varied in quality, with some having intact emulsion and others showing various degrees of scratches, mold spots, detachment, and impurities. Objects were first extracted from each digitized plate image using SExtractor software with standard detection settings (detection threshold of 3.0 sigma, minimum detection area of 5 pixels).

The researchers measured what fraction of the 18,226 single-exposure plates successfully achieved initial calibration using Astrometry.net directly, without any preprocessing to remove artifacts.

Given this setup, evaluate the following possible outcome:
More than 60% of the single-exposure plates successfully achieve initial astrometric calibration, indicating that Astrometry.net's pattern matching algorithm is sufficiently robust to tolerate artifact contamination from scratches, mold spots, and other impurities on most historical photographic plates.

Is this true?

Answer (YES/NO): YES